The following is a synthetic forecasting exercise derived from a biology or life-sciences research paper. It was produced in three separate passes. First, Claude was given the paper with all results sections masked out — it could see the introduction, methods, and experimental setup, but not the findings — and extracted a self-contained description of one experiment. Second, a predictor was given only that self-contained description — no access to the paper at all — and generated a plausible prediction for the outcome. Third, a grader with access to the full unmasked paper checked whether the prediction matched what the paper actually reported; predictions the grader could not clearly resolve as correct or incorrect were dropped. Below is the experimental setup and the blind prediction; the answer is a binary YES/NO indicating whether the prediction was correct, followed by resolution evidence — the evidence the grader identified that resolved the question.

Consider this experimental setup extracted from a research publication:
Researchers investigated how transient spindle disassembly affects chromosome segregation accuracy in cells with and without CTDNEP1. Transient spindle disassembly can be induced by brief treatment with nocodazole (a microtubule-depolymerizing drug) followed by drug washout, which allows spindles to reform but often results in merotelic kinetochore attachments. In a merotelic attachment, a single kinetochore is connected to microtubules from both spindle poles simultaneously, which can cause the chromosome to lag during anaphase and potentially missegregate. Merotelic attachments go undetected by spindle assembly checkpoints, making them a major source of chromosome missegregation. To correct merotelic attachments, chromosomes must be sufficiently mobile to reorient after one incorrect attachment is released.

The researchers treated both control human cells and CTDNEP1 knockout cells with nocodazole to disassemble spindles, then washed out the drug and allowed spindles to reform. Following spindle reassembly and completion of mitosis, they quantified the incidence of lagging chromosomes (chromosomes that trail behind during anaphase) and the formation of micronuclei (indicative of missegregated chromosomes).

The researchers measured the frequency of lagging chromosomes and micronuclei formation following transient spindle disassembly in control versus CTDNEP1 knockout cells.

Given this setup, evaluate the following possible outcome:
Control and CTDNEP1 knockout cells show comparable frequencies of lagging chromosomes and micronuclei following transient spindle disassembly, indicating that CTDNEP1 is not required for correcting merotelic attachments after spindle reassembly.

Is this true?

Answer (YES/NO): NO